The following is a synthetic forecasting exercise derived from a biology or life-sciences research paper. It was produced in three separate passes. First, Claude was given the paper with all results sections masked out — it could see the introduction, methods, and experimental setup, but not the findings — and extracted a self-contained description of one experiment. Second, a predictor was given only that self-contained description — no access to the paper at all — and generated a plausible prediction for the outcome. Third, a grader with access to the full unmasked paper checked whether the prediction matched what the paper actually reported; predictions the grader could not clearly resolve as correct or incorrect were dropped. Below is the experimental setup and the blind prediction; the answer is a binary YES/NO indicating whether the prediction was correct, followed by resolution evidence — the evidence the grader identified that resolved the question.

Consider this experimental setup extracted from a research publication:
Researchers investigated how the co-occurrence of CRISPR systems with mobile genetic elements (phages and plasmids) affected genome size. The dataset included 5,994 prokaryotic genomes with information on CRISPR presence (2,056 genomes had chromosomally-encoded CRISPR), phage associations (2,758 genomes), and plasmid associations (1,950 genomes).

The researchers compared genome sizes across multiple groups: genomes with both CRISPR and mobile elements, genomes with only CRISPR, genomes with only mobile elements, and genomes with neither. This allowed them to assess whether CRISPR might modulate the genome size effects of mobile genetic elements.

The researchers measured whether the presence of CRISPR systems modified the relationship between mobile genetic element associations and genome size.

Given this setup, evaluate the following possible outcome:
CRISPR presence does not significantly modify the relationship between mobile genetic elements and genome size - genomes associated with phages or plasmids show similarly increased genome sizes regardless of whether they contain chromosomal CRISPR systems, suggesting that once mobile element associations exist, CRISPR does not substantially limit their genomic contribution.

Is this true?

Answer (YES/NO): NO